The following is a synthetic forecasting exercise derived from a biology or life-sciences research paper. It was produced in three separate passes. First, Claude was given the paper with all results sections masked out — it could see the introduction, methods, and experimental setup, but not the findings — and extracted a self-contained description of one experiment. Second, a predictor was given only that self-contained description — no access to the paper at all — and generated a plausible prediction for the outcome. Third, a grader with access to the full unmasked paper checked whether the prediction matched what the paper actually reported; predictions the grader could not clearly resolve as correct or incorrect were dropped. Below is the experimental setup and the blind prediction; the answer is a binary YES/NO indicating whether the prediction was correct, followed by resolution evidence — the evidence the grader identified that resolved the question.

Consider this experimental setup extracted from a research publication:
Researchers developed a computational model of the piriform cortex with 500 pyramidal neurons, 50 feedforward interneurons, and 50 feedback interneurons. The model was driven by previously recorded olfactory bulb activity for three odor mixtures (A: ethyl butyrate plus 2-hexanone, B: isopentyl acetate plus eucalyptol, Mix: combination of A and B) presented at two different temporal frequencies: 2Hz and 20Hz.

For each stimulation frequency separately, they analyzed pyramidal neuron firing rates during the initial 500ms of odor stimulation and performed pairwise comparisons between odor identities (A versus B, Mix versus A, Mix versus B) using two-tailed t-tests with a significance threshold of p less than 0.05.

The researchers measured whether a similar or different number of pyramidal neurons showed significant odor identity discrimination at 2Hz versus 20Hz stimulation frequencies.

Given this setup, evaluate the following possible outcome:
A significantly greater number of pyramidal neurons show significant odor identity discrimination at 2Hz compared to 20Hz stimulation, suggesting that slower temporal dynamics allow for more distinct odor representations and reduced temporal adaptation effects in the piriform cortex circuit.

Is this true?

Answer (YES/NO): NO